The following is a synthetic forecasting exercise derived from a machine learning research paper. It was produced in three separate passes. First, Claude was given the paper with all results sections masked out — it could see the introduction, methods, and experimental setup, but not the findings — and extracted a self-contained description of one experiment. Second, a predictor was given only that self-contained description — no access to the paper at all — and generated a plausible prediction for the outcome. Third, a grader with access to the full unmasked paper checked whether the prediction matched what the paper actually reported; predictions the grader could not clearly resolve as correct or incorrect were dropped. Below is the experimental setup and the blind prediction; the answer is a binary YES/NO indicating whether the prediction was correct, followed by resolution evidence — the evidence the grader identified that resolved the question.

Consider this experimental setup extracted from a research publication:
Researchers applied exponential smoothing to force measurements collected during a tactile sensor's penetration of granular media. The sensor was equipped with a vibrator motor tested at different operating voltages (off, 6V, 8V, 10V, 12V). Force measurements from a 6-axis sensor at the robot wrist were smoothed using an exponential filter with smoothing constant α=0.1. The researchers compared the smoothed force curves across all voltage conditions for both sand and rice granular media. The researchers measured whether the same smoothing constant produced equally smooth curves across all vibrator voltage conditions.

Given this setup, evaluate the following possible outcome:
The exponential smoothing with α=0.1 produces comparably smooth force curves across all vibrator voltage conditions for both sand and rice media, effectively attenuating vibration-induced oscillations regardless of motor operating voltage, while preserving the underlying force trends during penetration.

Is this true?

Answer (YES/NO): NO